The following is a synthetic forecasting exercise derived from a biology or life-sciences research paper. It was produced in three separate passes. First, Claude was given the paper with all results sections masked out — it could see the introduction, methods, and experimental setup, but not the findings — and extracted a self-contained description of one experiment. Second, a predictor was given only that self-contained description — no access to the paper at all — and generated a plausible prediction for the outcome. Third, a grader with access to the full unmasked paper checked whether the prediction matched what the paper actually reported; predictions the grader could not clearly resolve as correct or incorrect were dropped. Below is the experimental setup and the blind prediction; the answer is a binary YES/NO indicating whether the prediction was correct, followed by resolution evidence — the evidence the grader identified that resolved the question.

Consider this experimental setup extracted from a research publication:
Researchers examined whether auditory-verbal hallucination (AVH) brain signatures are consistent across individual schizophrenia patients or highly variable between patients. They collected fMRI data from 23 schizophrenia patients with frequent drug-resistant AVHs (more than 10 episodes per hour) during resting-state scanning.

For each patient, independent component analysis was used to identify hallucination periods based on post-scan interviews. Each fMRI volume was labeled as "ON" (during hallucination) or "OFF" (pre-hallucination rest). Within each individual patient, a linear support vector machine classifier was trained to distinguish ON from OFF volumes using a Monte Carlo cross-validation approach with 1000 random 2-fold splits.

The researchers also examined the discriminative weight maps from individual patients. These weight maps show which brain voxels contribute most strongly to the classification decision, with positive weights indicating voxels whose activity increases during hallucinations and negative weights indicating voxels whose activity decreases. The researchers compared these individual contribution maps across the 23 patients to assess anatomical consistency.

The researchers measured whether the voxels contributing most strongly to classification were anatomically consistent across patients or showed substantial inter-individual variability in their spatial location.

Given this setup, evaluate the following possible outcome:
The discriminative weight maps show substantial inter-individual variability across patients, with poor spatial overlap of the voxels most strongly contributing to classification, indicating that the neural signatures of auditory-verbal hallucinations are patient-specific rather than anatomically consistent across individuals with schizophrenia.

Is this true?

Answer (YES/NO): NO